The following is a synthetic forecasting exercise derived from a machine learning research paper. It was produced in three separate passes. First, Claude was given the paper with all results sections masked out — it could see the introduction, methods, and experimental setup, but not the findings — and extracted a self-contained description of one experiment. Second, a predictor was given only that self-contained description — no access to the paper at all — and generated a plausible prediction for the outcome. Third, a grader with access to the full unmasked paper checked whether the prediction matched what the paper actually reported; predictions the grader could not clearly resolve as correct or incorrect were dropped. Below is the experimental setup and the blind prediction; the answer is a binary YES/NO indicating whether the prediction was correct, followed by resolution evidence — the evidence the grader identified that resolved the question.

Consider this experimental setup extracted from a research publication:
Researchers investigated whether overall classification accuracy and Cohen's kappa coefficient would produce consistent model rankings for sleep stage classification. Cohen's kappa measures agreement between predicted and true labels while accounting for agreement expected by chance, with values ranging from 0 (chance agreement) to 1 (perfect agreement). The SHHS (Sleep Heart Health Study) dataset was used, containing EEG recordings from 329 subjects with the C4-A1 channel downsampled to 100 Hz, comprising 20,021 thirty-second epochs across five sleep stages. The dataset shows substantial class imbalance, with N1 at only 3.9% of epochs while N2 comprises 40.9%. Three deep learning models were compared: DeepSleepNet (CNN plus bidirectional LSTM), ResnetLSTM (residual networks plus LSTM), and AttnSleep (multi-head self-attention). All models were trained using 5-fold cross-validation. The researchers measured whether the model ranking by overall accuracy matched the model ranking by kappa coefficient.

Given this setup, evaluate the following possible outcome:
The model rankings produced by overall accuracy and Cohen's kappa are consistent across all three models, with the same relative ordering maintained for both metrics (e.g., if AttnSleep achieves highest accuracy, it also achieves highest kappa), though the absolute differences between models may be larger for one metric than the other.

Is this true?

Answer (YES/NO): NO